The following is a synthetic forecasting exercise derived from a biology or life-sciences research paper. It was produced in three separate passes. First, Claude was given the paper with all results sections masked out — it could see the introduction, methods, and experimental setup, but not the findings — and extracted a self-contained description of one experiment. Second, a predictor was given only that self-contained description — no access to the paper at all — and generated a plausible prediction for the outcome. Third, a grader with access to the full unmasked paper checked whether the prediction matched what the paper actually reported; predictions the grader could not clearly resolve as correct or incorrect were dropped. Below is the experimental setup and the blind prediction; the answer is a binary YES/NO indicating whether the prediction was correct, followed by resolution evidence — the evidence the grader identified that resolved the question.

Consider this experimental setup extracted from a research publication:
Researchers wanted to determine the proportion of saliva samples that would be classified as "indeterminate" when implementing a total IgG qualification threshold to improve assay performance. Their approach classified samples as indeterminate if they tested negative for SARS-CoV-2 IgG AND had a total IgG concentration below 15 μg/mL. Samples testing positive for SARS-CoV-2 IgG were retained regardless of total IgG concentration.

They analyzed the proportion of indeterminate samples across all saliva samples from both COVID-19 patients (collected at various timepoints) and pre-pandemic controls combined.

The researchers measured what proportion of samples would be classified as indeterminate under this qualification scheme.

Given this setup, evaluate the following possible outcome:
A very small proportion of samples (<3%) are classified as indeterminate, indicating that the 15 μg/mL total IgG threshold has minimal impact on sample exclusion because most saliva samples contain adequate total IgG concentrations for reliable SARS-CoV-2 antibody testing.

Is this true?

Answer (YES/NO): NO